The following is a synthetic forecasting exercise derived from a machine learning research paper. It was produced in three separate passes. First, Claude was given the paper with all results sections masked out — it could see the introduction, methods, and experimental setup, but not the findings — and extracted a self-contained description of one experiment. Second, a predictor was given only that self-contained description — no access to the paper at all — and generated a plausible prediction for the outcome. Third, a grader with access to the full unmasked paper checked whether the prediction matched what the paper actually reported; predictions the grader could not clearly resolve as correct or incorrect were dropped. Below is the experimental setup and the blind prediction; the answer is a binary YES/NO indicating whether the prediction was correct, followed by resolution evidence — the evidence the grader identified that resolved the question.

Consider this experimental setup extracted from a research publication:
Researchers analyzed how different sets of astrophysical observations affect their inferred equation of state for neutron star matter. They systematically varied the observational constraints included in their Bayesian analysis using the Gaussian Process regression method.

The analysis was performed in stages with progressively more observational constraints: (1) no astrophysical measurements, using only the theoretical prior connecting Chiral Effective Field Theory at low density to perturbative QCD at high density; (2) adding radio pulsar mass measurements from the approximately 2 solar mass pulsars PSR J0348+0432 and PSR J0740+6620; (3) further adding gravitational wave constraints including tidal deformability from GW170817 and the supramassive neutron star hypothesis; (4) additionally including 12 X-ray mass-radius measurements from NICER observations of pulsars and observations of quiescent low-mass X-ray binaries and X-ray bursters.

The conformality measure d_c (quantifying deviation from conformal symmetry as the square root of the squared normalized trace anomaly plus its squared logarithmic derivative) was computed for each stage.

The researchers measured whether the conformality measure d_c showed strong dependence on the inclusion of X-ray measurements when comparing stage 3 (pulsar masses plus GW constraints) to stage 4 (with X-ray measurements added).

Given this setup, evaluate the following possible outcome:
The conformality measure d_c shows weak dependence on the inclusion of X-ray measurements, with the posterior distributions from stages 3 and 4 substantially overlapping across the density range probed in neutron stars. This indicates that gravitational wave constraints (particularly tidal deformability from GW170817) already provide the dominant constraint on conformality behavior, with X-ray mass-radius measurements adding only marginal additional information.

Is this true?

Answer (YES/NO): YES